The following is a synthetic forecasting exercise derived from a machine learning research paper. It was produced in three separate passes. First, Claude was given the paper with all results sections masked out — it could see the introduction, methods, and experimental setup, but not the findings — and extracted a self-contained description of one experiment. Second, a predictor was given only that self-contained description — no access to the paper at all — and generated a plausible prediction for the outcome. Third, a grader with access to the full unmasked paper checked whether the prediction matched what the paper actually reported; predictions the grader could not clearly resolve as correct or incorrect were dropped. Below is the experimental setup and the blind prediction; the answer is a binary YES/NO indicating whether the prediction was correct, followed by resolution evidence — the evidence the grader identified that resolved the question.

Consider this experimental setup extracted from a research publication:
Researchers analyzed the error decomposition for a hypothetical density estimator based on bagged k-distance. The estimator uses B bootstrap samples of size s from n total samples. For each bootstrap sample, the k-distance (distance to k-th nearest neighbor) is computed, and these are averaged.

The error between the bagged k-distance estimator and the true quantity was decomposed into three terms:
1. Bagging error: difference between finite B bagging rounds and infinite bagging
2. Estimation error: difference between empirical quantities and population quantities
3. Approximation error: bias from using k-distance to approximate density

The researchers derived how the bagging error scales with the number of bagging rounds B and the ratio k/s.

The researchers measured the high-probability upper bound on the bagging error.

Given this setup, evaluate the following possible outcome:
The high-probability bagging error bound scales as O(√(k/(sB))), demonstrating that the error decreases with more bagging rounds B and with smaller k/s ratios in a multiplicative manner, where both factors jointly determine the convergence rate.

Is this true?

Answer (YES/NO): NO